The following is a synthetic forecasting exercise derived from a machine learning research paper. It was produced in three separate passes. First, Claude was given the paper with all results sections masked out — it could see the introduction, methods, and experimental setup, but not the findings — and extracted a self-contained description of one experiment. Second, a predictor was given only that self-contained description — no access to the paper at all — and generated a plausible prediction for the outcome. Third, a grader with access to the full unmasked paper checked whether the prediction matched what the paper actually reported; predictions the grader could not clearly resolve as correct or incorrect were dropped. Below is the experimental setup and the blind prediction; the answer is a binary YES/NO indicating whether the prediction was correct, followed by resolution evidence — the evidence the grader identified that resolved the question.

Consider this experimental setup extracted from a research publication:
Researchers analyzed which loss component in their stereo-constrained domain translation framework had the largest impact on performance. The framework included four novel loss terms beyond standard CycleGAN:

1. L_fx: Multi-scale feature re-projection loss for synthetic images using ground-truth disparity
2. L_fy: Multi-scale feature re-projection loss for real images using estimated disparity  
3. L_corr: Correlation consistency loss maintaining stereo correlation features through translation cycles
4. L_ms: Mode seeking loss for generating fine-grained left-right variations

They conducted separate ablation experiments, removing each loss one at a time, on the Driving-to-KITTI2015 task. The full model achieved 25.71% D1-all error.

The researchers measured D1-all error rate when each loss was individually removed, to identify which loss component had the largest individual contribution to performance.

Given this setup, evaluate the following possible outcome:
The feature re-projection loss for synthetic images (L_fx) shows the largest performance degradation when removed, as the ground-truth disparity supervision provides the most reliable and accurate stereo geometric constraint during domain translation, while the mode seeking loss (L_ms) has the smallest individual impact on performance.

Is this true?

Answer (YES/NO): YES